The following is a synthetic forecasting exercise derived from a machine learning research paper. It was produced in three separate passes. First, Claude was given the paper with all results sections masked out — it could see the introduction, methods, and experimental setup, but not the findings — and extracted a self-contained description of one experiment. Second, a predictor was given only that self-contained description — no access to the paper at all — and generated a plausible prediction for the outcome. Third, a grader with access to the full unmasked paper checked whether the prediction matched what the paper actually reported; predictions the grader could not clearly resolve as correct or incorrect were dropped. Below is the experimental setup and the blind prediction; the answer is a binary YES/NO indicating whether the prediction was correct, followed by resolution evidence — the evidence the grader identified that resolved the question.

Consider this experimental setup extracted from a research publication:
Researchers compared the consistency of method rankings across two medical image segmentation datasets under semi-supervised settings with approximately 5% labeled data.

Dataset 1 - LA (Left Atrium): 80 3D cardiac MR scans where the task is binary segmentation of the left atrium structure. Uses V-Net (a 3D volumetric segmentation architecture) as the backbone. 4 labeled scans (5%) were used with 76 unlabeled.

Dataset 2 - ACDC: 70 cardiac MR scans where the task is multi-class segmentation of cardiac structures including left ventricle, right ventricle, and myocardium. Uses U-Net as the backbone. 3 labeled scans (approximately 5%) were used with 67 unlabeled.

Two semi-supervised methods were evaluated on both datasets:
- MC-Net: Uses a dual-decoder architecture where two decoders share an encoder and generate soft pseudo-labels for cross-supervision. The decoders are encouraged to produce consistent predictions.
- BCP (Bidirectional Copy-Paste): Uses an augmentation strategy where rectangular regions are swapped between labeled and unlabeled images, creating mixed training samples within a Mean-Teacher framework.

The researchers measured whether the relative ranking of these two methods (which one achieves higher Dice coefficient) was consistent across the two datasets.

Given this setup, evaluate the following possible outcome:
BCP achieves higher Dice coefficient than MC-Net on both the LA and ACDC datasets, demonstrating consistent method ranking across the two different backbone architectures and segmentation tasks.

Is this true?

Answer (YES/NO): YES